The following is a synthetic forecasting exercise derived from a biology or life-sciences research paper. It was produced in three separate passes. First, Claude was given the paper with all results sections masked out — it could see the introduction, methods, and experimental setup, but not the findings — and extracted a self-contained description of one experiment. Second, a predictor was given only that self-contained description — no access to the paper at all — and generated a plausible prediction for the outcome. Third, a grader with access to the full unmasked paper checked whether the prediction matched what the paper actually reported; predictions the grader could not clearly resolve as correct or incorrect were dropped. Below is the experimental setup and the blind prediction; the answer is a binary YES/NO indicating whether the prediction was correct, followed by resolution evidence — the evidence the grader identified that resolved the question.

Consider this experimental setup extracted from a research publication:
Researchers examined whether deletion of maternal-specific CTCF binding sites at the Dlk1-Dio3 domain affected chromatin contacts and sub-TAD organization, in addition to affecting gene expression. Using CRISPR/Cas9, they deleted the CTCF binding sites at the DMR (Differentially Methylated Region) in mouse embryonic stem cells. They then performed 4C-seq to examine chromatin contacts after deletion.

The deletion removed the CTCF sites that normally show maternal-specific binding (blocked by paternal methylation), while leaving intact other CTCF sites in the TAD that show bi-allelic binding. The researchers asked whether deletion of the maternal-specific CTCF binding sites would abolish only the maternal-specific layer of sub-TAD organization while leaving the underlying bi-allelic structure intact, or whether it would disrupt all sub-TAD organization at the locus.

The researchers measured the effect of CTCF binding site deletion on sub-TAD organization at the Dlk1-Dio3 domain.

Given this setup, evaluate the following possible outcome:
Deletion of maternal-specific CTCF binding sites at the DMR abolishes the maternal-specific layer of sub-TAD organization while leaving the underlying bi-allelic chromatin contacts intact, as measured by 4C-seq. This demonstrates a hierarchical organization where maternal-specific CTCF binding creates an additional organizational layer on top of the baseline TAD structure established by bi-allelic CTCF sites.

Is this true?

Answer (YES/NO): YES